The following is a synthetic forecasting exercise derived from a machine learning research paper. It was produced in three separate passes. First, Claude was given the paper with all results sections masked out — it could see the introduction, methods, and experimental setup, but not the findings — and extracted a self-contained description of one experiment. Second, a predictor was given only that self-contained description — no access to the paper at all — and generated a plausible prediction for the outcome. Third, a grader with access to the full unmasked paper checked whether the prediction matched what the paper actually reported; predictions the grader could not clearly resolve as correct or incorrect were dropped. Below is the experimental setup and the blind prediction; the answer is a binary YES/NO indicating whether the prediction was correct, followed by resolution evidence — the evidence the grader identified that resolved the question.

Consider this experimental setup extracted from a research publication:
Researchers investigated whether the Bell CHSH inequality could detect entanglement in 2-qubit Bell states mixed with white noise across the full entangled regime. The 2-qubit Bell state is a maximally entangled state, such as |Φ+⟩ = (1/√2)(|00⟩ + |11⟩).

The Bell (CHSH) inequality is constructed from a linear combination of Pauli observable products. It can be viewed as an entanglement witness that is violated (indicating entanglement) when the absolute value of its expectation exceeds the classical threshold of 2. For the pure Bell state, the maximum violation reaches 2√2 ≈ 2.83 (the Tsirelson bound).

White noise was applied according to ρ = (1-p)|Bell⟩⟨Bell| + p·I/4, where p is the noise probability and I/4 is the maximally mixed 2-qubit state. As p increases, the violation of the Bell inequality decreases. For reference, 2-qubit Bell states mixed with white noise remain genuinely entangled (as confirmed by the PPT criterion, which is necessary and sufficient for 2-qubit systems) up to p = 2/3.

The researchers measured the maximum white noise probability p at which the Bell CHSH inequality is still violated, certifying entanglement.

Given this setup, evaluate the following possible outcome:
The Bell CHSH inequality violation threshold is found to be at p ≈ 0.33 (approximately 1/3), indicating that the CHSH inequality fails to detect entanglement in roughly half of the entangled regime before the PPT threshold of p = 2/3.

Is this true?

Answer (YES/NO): NO